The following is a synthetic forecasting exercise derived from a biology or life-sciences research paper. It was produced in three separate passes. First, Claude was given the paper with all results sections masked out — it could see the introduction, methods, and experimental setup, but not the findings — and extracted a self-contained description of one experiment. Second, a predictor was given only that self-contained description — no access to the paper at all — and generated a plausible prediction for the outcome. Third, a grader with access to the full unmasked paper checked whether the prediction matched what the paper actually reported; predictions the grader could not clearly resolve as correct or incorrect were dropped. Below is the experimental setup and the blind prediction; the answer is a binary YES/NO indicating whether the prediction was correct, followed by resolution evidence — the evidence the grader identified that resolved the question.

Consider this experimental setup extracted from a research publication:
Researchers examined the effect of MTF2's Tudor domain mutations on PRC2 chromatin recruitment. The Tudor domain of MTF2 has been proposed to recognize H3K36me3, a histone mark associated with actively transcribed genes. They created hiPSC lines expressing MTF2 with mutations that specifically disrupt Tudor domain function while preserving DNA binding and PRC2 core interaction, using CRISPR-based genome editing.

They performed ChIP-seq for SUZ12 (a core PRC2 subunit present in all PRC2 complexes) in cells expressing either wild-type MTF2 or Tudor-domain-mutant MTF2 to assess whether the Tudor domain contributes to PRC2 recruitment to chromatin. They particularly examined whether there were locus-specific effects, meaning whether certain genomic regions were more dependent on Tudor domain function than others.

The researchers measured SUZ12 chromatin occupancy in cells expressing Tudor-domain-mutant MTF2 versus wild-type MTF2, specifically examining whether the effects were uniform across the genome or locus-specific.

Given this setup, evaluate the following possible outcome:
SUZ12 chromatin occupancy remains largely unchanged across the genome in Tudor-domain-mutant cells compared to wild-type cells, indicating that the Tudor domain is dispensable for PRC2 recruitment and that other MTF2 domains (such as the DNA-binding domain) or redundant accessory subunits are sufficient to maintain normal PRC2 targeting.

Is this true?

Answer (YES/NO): NO